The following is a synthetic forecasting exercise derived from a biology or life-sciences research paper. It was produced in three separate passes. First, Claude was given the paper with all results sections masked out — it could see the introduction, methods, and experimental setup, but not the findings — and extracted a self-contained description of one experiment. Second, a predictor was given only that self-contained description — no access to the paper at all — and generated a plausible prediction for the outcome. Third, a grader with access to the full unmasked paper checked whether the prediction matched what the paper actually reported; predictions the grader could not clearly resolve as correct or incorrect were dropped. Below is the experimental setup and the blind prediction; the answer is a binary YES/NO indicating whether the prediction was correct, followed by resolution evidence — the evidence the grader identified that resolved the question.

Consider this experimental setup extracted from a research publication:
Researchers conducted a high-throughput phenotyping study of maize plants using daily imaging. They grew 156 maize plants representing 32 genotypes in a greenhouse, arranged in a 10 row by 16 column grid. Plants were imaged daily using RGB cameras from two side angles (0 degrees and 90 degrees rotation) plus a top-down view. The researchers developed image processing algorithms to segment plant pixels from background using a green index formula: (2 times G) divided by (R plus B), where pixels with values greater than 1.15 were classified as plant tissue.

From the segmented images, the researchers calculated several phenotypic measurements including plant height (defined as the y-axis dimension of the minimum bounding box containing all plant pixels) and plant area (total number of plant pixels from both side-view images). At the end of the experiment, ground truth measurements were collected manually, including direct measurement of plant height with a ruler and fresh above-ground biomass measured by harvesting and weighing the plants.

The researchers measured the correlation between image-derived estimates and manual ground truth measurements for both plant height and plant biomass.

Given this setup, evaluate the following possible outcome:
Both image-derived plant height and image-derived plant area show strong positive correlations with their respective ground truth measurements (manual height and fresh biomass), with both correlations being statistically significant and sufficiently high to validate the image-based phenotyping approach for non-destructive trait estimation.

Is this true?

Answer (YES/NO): YES